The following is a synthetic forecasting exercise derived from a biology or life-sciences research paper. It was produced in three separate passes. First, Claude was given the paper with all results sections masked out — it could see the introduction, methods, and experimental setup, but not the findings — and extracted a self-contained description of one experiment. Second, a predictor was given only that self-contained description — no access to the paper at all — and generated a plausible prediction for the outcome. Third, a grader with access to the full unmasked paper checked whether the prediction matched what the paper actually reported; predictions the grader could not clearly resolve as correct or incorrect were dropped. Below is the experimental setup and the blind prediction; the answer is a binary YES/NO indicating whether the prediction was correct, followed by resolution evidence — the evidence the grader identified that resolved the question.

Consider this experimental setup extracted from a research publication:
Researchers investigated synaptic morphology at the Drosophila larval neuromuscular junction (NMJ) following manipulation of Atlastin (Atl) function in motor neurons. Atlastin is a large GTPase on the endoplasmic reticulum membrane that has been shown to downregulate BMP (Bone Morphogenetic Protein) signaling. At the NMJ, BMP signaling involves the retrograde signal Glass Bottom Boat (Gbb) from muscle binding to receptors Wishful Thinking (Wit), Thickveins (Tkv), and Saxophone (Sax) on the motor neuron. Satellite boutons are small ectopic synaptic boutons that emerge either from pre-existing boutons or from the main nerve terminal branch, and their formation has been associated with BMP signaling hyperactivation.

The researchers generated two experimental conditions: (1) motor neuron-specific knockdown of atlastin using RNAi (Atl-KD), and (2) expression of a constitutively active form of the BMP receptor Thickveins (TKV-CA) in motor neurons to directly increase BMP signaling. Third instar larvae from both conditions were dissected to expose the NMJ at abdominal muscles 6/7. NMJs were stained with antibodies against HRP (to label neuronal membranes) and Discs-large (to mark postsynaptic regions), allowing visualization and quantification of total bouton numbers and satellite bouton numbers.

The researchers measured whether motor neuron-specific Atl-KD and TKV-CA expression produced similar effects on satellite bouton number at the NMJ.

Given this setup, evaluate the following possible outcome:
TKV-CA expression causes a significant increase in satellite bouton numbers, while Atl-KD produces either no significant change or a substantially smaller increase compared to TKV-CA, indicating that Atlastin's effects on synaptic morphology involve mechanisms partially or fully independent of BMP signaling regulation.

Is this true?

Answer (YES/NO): NO